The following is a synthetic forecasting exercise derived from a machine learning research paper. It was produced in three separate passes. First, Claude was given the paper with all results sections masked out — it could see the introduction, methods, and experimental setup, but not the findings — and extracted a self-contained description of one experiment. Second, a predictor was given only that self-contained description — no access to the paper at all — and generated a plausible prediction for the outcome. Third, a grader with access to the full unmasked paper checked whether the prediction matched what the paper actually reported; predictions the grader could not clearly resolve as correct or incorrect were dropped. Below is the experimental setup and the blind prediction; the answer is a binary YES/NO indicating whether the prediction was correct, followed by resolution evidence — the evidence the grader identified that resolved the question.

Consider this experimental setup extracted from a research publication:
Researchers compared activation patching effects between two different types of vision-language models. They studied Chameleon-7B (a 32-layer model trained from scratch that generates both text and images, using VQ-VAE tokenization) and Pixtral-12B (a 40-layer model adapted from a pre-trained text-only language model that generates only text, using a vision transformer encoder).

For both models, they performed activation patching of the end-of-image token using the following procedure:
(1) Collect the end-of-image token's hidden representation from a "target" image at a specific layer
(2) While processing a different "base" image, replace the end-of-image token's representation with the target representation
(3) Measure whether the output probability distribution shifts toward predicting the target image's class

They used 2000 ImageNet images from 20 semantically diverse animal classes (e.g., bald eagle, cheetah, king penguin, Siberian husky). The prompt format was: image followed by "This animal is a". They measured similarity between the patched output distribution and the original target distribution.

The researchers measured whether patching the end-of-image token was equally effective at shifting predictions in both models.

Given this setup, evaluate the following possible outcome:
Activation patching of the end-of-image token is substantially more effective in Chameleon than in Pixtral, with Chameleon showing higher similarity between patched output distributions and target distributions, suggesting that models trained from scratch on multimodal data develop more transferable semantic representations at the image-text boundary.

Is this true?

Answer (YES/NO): YES